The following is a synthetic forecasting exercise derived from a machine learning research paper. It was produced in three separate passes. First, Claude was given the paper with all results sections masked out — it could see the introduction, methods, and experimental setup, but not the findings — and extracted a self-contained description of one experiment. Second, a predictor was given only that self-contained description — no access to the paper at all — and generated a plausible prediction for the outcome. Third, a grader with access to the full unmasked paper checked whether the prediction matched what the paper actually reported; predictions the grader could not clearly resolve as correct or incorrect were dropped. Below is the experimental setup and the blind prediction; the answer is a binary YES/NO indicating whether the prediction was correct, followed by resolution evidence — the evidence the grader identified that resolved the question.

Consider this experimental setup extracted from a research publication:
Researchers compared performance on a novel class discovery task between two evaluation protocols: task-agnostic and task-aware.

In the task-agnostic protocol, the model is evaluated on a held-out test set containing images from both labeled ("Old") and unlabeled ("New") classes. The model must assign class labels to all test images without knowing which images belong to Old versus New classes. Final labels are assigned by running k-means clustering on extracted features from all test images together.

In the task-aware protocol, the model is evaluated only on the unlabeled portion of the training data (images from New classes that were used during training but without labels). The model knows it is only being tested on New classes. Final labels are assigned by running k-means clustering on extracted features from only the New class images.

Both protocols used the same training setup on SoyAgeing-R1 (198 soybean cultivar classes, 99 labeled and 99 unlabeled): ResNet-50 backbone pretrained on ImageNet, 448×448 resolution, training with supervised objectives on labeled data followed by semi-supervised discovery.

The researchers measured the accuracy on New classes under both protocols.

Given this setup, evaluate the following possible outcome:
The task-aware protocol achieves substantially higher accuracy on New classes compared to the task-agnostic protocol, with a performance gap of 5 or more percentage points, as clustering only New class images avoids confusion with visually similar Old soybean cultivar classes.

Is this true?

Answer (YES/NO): NO